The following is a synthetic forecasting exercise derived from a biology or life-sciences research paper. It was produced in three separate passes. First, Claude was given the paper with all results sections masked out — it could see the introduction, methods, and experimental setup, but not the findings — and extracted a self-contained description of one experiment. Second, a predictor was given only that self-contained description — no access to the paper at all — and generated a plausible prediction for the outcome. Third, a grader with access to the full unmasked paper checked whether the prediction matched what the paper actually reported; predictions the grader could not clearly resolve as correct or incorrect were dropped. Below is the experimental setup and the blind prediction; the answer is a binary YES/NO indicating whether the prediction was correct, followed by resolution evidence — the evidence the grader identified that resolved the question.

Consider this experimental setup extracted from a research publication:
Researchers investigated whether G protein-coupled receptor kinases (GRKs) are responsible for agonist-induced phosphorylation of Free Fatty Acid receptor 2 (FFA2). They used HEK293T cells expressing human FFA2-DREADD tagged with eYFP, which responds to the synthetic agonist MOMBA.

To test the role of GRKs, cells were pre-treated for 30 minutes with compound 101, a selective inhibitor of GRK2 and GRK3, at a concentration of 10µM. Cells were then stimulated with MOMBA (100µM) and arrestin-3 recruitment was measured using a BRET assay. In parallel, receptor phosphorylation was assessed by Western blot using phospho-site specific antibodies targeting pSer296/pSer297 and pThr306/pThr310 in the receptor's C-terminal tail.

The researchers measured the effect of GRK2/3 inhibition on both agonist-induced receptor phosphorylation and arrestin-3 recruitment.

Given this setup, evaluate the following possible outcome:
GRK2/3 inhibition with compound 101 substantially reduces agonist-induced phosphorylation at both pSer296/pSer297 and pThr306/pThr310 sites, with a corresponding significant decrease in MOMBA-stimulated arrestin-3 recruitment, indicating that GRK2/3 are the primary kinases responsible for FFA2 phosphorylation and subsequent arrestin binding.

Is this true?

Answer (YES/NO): NO